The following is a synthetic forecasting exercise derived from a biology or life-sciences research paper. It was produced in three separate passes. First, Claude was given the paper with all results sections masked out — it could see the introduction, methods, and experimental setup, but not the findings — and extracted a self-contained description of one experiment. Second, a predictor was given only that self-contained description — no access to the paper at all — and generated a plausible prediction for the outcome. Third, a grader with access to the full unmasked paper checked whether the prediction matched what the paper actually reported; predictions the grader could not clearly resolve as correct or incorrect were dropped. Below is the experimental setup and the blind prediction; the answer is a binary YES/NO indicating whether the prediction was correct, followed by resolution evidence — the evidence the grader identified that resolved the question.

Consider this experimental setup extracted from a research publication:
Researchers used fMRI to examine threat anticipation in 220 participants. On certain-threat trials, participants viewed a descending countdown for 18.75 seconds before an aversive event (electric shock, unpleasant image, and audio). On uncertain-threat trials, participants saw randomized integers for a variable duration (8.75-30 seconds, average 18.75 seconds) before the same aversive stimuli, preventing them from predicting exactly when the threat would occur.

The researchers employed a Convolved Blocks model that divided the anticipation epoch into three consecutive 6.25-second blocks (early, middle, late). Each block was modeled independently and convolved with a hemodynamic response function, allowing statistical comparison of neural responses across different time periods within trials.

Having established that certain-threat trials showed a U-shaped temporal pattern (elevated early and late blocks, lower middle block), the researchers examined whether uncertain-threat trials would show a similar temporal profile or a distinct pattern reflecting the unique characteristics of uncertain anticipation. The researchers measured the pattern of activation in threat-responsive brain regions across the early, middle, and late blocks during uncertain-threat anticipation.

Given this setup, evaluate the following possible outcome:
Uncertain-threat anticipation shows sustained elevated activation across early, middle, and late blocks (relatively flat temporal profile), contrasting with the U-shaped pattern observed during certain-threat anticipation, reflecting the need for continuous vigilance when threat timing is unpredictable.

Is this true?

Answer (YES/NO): YES